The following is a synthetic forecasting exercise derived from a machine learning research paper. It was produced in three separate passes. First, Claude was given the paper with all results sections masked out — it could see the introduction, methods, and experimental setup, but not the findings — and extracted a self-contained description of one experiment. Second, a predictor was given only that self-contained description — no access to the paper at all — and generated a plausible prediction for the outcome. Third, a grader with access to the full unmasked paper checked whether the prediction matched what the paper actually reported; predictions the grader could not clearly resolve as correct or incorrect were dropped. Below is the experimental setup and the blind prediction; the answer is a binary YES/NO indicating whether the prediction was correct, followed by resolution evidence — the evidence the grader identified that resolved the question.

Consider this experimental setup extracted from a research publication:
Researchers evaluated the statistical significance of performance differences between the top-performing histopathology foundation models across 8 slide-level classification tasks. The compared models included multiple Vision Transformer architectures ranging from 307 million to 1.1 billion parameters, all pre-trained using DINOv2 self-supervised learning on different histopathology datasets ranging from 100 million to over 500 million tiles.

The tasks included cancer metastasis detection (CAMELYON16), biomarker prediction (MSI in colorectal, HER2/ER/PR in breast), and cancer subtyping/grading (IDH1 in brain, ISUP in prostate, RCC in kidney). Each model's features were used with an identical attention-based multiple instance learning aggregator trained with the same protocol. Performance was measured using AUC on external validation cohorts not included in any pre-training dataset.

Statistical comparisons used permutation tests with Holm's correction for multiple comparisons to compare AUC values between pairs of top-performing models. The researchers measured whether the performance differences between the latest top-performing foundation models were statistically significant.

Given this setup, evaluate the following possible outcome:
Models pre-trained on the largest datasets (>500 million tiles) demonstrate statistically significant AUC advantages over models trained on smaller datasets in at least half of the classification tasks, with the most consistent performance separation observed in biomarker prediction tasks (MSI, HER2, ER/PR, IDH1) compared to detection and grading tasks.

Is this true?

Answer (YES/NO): NO